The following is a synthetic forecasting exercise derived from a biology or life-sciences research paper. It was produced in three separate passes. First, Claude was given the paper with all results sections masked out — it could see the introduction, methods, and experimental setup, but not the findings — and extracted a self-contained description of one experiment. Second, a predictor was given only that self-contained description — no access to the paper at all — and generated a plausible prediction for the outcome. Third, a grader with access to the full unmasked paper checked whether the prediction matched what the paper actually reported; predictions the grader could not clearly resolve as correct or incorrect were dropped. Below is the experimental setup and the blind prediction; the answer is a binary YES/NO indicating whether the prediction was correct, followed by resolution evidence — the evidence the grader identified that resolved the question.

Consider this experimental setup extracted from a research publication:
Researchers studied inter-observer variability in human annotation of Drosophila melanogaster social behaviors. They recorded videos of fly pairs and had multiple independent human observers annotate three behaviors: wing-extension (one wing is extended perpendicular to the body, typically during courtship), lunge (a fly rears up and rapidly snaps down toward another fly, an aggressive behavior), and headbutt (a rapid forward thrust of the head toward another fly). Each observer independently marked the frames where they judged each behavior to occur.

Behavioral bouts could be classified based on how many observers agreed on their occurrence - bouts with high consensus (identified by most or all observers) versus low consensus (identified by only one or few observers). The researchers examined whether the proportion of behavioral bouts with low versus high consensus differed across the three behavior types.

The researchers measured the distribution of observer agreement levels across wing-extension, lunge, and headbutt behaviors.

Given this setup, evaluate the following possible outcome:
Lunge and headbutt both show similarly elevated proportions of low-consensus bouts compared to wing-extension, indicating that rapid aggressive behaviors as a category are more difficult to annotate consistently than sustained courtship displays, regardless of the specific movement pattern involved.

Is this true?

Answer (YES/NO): NO